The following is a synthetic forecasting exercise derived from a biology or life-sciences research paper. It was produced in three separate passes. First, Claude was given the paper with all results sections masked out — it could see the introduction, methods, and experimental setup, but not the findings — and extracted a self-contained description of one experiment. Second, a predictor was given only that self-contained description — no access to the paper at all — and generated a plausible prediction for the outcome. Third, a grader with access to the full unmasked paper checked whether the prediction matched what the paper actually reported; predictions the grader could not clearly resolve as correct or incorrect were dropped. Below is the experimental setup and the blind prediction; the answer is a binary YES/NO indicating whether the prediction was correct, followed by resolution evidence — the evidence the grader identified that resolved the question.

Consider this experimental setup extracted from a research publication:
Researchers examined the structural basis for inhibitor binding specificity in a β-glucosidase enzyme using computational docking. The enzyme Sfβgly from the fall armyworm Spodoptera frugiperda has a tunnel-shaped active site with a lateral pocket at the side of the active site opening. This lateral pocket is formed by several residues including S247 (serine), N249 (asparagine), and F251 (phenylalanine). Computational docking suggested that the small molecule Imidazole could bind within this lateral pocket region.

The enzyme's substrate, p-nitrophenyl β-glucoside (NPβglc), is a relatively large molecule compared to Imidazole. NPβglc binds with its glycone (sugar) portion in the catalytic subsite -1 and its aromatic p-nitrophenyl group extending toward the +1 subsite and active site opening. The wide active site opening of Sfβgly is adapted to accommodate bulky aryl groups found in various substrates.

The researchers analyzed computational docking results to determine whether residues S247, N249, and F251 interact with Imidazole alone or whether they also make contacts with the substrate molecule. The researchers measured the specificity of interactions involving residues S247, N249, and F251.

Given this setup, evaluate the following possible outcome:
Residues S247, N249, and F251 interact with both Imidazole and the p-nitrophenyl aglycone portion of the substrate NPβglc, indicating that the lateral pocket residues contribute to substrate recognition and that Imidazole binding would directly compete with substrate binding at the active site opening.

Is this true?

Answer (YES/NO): NO